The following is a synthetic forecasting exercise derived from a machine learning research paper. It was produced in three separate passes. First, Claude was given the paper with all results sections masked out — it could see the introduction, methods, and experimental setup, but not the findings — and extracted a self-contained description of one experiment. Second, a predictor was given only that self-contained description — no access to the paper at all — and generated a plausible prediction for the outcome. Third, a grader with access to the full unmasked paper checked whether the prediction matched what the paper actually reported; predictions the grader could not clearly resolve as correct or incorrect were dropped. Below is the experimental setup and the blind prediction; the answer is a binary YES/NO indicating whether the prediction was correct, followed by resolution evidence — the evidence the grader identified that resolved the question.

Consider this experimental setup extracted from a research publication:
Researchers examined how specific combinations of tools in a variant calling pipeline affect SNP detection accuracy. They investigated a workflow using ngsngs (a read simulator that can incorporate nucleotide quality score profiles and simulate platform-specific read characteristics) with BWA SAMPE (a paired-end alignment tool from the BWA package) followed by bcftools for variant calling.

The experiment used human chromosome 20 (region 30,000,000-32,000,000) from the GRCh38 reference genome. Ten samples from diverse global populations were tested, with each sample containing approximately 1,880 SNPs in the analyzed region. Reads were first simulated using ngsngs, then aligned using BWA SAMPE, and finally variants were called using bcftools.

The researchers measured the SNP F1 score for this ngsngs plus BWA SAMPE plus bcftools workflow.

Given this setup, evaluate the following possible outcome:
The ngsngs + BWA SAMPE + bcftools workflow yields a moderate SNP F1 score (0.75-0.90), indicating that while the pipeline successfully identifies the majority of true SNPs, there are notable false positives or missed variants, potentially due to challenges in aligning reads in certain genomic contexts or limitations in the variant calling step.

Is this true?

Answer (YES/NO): NO